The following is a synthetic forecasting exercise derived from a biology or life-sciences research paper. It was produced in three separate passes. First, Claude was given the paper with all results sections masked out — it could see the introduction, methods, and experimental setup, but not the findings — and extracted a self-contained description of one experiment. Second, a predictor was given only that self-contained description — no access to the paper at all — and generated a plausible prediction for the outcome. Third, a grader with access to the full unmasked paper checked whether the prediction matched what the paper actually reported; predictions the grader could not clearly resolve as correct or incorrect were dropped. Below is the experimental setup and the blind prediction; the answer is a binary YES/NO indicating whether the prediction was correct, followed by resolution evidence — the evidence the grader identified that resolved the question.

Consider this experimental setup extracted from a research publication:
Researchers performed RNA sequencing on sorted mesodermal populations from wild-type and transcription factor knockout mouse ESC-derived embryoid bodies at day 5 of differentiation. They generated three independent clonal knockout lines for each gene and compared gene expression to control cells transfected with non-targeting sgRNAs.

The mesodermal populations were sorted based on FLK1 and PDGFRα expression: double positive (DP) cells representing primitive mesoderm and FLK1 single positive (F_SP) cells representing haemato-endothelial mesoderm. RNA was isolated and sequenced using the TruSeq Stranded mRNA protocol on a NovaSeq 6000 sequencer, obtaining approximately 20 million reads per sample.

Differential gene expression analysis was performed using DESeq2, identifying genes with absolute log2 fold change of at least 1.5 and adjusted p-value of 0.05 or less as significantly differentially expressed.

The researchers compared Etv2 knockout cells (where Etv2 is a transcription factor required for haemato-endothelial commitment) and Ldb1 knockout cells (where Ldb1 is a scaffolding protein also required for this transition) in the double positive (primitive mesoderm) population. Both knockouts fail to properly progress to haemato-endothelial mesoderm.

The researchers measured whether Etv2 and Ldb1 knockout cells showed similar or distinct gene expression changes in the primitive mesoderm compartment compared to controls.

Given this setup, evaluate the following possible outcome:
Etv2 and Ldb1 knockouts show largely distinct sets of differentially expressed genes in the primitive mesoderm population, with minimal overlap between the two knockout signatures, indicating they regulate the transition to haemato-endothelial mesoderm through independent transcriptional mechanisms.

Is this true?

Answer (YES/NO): YES